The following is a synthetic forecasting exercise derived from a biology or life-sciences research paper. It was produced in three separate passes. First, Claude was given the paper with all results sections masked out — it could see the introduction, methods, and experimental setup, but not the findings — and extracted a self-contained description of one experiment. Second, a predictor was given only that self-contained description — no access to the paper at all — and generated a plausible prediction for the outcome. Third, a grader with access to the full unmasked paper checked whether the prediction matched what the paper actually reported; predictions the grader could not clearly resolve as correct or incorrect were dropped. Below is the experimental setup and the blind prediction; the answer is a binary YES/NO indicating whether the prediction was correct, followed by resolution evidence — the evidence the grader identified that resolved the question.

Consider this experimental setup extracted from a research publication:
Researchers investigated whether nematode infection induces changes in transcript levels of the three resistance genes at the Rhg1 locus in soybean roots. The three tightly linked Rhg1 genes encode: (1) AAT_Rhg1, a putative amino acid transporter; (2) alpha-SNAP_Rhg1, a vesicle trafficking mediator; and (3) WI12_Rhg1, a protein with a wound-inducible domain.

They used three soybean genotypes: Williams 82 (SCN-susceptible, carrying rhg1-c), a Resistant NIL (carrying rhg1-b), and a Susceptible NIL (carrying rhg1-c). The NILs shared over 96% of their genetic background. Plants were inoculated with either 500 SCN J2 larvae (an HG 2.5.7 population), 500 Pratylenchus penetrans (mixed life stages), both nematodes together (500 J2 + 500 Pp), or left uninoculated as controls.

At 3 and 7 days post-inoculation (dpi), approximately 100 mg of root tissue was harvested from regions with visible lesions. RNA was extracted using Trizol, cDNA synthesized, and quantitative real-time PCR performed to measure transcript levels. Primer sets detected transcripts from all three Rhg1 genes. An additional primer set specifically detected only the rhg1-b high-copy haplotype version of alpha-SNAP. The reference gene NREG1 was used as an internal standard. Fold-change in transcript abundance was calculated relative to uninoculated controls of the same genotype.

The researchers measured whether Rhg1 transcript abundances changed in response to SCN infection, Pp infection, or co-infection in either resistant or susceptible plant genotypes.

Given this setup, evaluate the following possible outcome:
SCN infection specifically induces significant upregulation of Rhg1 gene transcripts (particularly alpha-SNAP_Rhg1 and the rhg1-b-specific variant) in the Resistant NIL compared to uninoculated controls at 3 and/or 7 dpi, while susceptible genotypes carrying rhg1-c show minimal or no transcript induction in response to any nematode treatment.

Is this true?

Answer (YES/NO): NO